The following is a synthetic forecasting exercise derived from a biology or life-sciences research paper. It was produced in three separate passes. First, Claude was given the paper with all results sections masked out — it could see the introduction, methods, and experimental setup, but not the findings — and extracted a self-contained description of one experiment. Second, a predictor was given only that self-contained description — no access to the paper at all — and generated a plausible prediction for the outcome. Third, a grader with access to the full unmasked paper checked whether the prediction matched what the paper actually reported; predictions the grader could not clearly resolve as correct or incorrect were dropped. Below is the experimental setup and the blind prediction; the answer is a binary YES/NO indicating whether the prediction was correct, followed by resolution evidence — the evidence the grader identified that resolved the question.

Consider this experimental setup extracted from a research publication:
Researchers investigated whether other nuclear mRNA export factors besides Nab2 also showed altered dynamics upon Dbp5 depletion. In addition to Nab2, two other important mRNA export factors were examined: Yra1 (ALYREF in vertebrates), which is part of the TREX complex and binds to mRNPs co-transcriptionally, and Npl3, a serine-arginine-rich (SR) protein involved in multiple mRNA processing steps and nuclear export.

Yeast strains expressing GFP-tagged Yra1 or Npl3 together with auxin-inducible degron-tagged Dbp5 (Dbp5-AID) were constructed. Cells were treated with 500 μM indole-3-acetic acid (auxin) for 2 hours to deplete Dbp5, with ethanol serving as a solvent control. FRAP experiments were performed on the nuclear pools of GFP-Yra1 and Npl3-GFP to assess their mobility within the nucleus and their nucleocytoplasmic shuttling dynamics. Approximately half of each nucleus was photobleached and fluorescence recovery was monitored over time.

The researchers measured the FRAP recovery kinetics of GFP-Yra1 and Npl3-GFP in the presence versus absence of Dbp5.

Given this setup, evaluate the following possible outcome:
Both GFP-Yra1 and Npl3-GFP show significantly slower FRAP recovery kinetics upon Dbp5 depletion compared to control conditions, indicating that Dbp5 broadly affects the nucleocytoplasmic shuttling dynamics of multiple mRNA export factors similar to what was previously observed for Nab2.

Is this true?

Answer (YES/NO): NO